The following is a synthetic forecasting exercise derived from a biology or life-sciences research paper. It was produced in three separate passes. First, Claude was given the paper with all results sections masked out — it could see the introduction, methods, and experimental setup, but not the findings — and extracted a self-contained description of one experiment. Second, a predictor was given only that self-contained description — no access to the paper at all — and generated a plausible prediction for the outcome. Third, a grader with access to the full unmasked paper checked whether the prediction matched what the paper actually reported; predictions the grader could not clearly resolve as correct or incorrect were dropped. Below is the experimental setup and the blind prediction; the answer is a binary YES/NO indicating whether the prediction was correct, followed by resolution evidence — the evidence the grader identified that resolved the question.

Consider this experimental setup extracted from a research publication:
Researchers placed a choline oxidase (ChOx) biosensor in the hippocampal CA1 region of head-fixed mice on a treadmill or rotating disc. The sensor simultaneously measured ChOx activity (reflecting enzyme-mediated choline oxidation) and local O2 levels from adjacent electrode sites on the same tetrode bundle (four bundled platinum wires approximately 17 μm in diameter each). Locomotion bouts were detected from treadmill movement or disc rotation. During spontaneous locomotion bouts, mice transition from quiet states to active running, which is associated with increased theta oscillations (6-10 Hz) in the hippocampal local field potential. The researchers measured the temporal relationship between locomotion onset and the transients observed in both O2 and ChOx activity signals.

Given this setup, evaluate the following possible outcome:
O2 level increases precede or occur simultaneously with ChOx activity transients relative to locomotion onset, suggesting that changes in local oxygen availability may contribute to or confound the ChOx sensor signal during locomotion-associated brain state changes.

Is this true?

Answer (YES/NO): NO